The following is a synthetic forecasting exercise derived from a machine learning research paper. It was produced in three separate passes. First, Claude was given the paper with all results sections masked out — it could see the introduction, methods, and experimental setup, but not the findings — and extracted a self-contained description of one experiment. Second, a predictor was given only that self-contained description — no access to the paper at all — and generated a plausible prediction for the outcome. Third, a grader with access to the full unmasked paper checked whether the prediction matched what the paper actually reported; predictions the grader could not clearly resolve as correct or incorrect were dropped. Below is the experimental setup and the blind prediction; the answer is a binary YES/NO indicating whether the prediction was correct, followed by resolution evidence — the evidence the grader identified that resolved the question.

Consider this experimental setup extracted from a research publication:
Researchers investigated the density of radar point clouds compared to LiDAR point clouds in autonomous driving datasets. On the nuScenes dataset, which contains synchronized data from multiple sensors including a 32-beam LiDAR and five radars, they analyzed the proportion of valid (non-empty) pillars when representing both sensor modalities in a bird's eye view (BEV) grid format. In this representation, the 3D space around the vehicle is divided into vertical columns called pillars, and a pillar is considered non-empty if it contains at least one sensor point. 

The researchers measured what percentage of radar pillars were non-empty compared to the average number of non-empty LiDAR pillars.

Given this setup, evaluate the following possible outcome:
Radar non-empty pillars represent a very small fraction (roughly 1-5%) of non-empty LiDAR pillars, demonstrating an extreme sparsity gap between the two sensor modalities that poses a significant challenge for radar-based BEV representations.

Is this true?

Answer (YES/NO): NO